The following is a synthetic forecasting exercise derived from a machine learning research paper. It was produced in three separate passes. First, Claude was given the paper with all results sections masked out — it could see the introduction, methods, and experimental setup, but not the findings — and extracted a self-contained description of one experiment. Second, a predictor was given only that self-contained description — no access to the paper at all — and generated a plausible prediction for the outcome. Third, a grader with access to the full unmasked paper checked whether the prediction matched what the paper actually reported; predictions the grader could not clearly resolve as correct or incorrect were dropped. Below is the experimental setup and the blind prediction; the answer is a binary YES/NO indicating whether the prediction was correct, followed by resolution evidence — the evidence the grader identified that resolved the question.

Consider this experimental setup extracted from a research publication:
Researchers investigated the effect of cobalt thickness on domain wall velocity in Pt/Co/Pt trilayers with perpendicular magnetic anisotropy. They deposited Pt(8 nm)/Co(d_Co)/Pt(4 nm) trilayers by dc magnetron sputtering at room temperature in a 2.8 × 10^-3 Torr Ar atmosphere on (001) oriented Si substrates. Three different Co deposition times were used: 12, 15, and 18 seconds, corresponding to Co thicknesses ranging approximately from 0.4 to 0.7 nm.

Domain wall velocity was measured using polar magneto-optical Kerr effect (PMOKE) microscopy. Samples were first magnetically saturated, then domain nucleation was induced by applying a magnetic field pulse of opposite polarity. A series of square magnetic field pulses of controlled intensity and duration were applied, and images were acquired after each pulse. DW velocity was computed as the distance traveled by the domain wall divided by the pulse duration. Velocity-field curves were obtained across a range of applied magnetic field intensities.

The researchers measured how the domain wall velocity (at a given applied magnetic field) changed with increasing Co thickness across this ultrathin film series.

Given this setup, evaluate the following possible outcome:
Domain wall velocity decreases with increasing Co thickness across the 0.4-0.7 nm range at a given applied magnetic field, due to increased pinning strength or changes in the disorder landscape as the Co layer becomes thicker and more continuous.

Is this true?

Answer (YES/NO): YES